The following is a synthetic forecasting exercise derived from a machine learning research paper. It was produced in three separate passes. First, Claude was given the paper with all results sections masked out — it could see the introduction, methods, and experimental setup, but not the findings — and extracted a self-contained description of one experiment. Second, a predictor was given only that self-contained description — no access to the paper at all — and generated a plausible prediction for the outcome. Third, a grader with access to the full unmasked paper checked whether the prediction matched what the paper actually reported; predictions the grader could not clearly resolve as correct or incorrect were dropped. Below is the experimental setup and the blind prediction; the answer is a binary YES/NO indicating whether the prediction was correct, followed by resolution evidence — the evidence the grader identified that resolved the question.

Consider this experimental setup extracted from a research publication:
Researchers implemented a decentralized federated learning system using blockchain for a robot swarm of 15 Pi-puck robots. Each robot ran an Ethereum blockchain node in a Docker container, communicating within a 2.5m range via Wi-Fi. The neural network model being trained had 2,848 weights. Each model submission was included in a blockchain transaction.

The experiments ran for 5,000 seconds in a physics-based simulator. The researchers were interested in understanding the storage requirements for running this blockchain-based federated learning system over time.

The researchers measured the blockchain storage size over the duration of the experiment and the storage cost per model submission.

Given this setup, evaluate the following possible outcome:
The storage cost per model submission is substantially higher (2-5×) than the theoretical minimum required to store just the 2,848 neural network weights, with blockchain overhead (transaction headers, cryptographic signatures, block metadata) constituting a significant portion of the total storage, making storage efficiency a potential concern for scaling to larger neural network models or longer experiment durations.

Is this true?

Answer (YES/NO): NO